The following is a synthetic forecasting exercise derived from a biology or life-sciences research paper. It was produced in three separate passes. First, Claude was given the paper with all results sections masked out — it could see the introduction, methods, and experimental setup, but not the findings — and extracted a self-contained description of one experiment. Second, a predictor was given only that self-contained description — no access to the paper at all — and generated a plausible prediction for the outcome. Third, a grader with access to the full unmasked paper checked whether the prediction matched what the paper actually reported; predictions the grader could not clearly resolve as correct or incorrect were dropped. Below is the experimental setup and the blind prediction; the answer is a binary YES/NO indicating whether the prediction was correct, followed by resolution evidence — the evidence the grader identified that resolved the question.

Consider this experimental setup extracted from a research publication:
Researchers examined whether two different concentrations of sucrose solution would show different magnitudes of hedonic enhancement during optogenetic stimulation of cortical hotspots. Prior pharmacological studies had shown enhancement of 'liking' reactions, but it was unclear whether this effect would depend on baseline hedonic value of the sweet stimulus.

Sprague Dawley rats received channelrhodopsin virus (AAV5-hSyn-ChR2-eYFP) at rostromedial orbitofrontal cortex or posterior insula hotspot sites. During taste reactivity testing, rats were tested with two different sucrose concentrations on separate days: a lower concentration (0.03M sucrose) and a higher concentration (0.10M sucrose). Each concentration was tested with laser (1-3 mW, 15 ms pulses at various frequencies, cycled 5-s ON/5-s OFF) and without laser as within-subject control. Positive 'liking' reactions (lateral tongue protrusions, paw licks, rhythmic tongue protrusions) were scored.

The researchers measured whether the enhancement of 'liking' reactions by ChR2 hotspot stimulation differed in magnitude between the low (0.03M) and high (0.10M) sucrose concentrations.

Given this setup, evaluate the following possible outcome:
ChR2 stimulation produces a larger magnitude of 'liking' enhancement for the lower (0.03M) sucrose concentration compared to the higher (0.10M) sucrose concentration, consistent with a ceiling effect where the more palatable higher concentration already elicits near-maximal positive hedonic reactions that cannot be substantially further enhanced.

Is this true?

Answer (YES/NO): NO